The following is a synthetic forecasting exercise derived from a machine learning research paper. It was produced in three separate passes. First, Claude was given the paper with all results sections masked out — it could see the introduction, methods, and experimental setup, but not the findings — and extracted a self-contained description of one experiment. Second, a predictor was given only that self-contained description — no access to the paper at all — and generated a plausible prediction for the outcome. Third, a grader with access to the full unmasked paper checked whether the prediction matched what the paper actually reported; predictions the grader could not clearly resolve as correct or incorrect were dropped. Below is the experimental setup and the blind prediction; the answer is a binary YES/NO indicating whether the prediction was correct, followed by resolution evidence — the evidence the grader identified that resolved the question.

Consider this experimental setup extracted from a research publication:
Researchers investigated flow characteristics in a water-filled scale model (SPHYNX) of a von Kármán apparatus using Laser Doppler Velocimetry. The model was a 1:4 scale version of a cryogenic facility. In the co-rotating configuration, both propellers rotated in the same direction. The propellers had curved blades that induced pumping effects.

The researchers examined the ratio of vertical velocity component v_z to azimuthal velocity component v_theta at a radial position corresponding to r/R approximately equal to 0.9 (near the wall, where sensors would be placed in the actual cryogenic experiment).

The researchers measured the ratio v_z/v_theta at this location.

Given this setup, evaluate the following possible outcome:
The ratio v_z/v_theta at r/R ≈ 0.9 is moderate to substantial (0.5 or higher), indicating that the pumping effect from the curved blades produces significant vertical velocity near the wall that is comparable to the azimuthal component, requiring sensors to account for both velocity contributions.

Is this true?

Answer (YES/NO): NO